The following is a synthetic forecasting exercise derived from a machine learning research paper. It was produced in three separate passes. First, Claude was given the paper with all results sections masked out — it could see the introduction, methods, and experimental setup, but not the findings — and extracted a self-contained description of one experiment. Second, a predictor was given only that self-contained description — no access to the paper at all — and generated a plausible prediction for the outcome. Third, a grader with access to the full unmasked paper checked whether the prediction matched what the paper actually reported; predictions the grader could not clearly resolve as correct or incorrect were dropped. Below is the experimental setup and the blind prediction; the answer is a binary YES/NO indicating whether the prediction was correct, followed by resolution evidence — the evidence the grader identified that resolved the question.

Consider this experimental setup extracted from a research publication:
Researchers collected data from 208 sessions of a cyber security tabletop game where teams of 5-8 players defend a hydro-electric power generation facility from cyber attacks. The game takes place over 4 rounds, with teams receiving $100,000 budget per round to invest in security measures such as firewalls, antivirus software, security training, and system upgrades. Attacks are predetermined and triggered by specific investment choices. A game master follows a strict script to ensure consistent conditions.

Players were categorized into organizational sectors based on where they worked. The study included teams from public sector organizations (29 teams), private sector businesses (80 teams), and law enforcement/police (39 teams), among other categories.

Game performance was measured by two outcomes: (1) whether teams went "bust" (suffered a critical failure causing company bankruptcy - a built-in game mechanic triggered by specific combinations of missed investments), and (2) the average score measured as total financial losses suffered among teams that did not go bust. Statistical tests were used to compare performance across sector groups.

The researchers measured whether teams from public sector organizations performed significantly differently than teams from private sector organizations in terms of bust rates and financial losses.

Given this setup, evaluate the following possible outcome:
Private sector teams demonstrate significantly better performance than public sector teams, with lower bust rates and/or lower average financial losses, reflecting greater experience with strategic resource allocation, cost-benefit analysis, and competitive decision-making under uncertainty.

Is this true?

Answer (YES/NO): NO